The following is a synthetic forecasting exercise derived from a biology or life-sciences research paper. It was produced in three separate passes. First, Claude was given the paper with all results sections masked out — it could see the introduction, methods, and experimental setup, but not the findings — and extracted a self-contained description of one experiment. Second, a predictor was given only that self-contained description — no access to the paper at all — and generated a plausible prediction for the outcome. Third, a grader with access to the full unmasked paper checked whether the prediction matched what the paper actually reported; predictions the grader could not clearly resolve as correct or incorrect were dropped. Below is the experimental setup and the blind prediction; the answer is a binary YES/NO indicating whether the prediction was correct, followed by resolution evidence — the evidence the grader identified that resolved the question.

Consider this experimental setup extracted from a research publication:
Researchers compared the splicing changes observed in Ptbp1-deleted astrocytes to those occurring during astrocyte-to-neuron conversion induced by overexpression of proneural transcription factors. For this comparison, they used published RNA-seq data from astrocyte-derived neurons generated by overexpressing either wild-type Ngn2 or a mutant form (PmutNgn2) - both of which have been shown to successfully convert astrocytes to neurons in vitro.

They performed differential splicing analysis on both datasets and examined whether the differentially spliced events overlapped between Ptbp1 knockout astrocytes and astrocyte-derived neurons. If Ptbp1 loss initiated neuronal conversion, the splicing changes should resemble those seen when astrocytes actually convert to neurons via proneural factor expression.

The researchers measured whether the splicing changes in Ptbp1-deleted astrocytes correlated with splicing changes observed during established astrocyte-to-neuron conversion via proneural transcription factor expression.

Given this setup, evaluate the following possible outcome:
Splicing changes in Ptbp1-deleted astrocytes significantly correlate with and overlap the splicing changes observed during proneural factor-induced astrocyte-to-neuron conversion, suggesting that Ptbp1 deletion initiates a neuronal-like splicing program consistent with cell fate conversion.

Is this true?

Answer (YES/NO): NO